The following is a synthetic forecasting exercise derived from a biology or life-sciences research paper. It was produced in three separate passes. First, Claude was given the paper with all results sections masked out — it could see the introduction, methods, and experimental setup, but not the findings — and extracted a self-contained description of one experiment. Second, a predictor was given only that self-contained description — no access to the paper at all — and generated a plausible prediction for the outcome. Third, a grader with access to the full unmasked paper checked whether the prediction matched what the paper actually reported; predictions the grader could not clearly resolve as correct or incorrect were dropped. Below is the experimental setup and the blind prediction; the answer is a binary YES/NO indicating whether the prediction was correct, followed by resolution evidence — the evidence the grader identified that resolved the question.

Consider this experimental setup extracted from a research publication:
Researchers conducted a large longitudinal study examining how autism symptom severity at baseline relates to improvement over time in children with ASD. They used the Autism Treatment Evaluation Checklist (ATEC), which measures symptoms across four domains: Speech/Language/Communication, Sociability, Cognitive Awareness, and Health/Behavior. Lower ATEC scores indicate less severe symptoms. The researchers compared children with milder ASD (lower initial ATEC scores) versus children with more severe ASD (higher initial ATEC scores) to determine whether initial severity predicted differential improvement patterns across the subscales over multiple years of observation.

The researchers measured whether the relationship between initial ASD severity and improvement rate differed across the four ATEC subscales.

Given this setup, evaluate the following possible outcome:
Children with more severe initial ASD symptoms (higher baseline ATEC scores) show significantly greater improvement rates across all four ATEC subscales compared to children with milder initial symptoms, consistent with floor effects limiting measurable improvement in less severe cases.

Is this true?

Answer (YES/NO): NO